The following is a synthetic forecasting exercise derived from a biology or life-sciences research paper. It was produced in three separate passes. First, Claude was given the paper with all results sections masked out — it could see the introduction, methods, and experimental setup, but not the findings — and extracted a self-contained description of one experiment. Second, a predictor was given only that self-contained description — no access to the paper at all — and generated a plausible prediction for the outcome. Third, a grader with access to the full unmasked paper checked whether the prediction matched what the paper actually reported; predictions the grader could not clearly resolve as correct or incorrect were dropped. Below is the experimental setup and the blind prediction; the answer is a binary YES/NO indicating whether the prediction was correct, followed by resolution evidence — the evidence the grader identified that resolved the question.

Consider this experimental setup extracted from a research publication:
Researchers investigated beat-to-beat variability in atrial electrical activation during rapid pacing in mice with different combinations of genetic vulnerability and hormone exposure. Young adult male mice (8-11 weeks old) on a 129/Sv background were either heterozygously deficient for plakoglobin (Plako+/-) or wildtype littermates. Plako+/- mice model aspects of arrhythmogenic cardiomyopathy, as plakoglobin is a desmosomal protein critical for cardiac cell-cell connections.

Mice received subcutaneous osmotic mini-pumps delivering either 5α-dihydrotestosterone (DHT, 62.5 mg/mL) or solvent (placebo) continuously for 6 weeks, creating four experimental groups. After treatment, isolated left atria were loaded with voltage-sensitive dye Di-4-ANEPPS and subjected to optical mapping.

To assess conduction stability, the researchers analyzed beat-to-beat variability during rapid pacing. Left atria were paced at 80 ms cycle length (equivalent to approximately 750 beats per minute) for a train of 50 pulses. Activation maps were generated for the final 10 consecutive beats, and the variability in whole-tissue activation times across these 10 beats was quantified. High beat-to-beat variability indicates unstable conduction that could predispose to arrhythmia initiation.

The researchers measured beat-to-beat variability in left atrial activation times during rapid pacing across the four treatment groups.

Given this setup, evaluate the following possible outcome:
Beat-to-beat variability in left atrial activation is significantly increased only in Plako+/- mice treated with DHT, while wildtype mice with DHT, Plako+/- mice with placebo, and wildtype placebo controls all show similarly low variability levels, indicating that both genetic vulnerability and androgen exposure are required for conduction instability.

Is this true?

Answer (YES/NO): NO